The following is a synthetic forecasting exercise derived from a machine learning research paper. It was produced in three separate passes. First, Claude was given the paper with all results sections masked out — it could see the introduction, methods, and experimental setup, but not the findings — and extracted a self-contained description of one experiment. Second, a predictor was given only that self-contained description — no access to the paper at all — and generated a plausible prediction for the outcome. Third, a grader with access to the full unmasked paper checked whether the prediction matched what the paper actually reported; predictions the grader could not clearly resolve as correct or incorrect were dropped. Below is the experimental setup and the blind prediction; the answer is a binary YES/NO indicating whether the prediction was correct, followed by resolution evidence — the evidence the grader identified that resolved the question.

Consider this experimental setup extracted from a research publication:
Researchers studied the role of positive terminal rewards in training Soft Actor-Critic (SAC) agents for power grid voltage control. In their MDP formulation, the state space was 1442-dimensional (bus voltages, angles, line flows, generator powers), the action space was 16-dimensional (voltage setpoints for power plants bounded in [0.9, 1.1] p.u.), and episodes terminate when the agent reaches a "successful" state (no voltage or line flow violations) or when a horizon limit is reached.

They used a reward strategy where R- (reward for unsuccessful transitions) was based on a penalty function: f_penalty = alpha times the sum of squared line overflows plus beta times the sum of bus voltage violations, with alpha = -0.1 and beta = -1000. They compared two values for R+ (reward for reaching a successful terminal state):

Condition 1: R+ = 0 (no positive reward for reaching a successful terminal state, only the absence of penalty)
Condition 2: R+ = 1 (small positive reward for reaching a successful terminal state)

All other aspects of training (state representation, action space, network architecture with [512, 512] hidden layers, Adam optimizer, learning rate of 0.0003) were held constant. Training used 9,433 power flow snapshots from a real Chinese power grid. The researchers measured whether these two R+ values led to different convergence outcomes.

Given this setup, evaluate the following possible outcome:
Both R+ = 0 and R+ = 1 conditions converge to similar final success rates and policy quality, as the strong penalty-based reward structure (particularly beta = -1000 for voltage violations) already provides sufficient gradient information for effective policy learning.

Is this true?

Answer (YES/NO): NO